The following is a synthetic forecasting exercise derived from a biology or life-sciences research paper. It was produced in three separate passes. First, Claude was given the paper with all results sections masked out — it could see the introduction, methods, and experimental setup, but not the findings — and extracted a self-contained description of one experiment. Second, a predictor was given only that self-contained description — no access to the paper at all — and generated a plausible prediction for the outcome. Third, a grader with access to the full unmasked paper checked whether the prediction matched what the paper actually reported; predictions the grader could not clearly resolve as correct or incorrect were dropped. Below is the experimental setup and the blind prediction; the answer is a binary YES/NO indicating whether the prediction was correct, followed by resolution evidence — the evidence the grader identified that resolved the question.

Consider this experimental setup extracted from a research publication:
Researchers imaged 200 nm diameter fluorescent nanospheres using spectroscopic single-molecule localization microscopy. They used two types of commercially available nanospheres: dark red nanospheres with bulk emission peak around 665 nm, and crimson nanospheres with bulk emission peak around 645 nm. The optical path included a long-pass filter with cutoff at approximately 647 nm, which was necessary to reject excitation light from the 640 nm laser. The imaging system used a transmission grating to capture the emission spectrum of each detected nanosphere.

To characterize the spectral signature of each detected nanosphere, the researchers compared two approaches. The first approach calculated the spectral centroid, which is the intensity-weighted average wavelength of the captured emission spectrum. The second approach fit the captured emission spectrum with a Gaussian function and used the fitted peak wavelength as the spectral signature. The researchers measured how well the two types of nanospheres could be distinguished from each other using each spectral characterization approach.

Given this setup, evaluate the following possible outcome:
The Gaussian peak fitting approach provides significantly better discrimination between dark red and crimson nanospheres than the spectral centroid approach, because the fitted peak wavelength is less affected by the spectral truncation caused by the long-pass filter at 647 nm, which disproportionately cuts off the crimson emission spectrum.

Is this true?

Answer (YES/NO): YES